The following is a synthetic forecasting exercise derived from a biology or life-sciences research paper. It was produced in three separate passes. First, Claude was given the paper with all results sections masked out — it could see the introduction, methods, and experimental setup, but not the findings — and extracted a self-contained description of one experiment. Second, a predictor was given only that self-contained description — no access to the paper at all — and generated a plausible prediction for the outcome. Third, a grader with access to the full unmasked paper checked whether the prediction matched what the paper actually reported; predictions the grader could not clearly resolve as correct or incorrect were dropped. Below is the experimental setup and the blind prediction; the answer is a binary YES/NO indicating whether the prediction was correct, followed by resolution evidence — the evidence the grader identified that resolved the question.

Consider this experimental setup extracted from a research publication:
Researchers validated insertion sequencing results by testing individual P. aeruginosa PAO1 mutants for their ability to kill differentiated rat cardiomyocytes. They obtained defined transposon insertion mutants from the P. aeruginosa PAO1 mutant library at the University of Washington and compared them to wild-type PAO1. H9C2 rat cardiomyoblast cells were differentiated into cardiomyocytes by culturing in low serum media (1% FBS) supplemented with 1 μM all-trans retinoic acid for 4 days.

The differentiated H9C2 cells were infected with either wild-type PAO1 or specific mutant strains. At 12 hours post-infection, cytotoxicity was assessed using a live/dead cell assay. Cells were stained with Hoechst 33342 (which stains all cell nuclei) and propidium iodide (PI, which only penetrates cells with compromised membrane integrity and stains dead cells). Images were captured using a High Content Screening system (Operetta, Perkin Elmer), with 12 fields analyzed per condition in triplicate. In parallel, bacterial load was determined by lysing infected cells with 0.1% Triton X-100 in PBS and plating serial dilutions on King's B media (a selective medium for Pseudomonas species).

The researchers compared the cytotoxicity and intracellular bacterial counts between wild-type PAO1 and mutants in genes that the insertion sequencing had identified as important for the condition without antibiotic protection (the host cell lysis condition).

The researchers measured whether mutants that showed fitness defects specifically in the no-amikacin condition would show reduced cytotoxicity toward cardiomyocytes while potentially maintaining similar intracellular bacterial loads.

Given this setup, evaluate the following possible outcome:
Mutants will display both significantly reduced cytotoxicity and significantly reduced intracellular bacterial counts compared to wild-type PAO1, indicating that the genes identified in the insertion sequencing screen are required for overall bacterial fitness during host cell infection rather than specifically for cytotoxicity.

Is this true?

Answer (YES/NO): YES